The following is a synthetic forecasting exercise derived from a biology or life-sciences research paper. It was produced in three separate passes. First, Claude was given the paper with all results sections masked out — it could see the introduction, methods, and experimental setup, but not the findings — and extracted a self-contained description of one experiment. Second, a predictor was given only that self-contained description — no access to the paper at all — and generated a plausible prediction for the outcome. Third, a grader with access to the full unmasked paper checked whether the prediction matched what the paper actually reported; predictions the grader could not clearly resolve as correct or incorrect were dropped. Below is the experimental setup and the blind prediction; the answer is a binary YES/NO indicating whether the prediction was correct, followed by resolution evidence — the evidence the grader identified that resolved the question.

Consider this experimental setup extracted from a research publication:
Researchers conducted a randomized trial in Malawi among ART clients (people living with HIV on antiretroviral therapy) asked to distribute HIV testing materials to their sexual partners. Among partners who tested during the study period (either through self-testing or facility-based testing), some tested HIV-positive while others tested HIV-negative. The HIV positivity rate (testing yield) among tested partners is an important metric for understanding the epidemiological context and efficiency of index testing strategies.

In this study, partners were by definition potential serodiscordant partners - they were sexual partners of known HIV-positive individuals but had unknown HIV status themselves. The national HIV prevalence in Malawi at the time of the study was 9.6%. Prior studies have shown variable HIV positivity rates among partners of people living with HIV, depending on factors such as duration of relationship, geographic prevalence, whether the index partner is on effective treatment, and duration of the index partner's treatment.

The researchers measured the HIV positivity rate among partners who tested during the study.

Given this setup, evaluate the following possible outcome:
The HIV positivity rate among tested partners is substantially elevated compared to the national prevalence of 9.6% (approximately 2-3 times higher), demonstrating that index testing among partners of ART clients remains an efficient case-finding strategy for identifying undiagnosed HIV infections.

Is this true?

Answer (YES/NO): NO